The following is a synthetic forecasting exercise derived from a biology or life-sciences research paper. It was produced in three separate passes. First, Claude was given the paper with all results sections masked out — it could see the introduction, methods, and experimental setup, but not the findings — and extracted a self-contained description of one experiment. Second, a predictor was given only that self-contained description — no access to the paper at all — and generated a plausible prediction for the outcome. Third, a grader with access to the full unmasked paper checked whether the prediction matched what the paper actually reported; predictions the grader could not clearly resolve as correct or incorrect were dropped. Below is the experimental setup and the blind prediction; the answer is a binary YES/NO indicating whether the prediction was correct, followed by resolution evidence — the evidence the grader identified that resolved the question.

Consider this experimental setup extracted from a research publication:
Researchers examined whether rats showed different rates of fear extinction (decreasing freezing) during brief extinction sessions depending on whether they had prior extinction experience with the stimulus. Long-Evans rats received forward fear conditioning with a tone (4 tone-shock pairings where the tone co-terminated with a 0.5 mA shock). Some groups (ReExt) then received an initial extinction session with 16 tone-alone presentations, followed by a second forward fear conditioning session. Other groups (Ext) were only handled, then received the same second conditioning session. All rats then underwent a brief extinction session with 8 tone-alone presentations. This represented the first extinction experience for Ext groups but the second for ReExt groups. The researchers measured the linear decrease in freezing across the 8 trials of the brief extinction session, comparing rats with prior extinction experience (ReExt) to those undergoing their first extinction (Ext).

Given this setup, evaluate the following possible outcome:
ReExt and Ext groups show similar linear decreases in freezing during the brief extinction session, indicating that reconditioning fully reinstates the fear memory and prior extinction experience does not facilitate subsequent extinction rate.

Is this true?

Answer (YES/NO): YES